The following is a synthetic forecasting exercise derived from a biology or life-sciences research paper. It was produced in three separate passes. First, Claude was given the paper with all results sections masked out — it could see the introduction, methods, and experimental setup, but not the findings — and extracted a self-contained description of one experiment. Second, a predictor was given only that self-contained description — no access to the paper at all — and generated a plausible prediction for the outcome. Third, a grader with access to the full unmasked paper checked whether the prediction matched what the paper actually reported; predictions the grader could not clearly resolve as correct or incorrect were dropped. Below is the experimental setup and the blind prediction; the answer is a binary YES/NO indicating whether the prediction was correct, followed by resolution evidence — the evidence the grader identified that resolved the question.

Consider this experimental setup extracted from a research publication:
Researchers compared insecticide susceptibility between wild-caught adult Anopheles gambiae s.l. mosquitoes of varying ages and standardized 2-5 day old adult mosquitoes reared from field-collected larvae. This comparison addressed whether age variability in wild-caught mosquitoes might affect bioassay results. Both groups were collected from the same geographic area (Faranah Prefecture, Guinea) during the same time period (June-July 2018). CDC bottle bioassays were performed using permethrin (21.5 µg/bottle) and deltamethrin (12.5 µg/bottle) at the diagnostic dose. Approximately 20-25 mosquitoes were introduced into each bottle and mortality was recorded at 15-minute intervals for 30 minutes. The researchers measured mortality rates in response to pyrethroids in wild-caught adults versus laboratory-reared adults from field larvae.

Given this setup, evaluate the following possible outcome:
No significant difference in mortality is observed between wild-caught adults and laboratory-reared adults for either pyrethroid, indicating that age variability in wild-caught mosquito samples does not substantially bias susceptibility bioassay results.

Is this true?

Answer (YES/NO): NO